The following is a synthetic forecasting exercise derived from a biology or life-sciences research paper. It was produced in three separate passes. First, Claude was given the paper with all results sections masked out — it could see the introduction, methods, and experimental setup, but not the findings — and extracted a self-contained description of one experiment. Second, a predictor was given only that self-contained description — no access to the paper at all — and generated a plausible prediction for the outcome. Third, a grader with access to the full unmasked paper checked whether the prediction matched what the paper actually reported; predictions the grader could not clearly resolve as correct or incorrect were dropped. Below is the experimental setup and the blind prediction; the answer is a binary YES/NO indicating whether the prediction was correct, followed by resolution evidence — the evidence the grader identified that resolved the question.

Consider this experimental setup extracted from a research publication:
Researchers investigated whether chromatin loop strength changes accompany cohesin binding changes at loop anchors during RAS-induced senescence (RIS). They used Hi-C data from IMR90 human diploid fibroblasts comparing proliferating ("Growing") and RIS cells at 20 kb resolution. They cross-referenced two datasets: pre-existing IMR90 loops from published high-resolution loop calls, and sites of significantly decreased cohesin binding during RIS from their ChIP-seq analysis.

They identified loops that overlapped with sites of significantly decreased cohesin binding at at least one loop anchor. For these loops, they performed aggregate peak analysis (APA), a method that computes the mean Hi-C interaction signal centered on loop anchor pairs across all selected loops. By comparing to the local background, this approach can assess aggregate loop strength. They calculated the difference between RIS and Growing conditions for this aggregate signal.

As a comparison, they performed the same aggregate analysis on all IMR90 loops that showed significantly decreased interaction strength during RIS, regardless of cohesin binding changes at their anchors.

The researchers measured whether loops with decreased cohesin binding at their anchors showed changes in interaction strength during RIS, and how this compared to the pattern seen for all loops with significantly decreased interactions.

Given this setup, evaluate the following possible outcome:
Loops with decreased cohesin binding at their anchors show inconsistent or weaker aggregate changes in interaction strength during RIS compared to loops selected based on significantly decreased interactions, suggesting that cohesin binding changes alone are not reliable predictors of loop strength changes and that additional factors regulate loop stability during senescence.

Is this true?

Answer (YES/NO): NO